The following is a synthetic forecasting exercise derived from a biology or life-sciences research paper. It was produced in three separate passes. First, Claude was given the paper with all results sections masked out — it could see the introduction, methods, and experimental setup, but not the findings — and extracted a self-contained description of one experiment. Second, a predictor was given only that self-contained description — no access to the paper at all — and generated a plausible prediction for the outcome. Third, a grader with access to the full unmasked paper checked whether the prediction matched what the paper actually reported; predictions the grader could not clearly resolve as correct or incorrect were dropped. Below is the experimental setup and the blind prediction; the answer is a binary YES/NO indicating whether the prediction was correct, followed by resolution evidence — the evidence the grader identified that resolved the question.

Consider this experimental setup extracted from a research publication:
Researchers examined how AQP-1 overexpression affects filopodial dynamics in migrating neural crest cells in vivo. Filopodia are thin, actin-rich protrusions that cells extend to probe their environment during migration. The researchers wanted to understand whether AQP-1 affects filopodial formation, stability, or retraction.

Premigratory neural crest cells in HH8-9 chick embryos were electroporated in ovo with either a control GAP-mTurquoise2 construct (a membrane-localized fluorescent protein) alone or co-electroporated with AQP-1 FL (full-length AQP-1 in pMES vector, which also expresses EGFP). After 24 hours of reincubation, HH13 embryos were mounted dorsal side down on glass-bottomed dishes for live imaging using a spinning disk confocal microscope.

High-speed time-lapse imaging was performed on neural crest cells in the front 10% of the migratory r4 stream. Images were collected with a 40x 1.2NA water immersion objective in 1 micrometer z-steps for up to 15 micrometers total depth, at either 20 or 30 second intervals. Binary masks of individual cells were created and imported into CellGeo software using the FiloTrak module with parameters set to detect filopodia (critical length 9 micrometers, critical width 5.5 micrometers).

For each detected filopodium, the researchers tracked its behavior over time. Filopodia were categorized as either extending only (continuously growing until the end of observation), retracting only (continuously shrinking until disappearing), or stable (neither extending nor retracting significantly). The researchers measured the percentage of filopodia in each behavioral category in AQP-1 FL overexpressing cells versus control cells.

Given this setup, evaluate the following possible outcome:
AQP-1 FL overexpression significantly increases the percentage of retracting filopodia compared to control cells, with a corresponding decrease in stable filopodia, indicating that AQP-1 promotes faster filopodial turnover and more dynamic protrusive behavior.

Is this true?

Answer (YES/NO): NO